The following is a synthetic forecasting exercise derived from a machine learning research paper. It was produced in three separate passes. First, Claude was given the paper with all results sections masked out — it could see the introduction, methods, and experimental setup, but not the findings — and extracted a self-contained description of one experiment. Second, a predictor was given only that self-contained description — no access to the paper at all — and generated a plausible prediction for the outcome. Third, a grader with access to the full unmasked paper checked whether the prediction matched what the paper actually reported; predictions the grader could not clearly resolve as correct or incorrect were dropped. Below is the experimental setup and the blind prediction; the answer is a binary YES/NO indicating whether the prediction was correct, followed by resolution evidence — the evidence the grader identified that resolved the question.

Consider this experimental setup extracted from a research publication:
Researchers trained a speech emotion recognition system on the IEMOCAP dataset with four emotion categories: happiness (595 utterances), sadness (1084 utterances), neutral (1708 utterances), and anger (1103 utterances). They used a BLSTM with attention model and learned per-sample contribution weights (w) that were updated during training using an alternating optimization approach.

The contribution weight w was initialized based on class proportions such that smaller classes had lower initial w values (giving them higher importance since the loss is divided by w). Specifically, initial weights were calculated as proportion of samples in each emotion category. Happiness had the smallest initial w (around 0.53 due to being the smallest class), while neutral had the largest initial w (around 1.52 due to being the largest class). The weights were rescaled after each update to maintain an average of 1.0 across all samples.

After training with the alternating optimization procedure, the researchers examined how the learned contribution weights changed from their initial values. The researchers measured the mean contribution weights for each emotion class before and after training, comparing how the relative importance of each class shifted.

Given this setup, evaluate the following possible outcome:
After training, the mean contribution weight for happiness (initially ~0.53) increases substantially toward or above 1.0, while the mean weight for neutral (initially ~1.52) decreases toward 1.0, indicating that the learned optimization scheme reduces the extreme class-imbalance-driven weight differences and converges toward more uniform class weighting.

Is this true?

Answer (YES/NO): NO